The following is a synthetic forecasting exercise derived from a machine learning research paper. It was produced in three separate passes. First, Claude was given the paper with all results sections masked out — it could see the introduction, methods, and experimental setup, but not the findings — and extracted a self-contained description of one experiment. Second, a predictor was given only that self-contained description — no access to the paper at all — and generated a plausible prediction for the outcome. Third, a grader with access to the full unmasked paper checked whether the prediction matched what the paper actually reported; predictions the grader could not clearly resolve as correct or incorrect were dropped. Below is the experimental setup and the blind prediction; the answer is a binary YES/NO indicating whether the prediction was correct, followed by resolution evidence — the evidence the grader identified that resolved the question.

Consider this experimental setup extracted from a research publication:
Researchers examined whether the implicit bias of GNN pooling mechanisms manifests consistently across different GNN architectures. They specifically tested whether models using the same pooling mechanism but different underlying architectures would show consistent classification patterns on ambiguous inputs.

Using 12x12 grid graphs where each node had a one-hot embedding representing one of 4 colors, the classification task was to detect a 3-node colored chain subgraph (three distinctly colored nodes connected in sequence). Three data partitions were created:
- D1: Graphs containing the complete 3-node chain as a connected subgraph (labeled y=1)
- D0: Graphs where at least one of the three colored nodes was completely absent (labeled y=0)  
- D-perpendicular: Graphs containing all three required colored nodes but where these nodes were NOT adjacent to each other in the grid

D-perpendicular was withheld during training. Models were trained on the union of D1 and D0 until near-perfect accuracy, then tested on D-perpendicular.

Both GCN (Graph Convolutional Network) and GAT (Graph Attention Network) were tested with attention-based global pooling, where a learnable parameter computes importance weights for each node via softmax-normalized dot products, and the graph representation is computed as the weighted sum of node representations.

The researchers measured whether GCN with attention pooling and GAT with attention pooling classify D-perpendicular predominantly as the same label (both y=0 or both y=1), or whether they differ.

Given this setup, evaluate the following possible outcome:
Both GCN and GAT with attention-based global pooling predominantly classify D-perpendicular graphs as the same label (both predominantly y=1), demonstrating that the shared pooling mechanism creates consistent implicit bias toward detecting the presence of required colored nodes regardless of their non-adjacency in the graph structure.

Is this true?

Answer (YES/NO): NO